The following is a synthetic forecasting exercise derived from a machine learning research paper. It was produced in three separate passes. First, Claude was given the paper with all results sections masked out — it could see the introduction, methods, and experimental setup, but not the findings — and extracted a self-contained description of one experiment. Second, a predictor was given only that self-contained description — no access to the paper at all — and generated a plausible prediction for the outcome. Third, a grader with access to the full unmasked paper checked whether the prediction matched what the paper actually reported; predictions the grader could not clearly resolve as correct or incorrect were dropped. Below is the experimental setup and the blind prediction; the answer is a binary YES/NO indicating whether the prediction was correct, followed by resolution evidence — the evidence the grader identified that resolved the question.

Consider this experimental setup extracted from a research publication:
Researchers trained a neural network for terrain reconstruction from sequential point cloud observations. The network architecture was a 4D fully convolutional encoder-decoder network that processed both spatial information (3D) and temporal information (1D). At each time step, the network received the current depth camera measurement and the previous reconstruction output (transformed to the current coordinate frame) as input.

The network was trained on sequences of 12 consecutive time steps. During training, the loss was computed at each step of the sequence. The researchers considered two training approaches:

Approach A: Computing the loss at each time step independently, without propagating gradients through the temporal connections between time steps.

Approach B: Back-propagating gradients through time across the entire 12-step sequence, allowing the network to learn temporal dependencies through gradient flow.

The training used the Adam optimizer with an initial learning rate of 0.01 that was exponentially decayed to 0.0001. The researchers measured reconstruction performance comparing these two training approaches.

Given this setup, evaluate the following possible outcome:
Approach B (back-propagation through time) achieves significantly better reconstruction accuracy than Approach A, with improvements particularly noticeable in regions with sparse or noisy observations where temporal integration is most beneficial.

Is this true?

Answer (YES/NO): NO